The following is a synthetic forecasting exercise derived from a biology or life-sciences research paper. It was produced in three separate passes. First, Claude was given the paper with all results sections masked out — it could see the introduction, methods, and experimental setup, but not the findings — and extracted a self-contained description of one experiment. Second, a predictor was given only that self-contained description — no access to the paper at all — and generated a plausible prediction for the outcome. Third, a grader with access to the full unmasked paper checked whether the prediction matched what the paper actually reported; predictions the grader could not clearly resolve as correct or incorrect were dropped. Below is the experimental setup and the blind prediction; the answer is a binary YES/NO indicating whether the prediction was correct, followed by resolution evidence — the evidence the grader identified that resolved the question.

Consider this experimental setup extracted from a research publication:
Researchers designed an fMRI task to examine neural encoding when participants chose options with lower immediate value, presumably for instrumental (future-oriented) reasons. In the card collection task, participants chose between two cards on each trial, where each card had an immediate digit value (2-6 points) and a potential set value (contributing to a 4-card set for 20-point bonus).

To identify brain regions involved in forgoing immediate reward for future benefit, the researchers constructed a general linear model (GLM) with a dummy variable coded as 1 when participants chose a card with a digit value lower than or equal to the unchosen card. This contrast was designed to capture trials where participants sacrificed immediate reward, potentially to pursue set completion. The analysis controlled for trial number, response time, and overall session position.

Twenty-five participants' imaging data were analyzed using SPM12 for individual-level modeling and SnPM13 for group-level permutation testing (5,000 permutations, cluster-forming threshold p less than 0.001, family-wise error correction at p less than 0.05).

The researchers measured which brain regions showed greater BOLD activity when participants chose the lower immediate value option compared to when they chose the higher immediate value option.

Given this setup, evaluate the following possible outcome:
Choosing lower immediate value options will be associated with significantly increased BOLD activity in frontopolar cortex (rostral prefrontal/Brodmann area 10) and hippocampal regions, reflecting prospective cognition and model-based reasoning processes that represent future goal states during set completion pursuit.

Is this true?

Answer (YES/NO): NO